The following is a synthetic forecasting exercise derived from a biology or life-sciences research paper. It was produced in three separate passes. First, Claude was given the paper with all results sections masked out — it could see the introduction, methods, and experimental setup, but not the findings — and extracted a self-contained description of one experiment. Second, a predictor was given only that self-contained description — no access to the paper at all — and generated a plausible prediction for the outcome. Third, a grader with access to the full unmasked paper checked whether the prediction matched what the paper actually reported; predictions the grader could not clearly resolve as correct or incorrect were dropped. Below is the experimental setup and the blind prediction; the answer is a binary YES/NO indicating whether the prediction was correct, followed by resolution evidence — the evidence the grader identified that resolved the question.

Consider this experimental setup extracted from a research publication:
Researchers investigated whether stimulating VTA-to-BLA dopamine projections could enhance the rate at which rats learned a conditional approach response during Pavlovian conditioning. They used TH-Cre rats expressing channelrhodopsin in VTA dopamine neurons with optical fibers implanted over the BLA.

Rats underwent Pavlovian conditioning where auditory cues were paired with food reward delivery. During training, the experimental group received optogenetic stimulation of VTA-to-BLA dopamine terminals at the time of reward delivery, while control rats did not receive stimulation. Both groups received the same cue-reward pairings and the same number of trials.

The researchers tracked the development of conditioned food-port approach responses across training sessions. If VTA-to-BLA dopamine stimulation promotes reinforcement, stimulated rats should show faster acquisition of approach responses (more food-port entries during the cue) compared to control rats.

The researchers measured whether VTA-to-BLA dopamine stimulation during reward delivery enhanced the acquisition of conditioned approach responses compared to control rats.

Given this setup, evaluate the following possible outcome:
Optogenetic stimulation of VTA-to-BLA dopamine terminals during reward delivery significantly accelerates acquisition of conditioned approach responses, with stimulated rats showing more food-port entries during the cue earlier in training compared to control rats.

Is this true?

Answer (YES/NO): NO